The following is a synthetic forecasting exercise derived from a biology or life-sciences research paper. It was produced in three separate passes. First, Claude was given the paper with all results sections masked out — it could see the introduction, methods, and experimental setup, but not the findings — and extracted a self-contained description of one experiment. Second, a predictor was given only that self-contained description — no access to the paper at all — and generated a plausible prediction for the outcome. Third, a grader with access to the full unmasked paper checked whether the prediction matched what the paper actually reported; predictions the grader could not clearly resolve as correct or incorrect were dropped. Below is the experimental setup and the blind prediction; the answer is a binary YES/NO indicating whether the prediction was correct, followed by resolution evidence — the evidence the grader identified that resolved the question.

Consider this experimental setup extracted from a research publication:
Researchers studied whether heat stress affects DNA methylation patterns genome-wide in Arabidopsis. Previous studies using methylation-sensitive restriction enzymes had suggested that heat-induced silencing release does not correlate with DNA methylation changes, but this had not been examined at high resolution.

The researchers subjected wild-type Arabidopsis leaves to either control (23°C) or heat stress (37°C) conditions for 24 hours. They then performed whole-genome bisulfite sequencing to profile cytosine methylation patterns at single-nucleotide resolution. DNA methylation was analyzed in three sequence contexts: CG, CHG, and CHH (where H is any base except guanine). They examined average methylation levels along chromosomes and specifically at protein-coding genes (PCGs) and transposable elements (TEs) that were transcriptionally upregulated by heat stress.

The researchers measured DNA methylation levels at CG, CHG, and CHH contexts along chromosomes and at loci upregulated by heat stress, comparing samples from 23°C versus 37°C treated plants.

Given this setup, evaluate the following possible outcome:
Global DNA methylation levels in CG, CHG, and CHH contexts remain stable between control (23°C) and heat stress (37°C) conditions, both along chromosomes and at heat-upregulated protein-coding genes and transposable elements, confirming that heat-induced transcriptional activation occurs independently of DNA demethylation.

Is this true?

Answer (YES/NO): YES